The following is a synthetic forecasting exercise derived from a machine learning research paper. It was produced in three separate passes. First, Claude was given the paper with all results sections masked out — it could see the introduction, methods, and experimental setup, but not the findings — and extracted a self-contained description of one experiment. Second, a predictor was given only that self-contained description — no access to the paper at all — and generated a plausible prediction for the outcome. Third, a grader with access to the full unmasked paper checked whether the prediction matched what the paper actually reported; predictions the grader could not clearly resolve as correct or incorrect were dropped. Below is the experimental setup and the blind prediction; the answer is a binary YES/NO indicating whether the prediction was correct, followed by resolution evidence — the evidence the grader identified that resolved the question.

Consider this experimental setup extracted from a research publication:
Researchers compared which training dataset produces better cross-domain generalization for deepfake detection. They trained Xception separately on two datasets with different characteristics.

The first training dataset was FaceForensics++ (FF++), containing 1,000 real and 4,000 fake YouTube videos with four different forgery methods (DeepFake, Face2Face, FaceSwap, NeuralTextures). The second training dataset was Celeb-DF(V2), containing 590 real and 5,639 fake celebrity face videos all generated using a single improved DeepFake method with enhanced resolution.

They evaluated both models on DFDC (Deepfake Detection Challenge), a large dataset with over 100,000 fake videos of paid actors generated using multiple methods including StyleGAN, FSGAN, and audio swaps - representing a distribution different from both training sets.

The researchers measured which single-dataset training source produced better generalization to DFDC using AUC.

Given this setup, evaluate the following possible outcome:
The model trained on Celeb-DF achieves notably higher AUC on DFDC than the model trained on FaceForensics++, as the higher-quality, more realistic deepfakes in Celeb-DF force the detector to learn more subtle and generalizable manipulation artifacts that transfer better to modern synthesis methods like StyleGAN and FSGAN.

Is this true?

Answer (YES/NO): NO